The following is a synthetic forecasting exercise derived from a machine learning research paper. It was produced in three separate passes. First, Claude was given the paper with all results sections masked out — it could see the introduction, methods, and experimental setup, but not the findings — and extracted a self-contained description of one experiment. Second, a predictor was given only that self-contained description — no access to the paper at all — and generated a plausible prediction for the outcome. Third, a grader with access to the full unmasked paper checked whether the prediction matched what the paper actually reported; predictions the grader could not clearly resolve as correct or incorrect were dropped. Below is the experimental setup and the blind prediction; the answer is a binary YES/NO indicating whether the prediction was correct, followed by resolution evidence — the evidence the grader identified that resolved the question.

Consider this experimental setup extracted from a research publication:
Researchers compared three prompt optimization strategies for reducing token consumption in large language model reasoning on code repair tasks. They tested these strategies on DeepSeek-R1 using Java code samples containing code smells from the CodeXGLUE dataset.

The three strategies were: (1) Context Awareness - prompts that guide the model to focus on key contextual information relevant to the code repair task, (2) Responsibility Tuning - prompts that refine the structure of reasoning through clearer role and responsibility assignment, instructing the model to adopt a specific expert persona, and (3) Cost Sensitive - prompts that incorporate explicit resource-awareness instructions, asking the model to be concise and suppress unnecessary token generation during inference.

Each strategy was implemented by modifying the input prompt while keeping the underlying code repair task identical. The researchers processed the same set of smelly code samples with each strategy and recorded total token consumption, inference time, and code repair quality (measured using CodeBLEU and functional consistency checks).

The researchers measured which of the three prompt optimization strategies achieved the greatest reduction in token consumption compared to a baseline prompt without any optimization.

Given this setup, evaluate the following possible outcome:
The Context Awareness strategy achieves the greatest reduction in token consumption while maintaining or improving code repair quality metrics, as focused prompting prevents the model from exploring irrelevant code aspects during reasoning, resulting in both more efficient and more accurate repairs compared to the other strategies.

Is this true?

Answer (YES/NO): NO